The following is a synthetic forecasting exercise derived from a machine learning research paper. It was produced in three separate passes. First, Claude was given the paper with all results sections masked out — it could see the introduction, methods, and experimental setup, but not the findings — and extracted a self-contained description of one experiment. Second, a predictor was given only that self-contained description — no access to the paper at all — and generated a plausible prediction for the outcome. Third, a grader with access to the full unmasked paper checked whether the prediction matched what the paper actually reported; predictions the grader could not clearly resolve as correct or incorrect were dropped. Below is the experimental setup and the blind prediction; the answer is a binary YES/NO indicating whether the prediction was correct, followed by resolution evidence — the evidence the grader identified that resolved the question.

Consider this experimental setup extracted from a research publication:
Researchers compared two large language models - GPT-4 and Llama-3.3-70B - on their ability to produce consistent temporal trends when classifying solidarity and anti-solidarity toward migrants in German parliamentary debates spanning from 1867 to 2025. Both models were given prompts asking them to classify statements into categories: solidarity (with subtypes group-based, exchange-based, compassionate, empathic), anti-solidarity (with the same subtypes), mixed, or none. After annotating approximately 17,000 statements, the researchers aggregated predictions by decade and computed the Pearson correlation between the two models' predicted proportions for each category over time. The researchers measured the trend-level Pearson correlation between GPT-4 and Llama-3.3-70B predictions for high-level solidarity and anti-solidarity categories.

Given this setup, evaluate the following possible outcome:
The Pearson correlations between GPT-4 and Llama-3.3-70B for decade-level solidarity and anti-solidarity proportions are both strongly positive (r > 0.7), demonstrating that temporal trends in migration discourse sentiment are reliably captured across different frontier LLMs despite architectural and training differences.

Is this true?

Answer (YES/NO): YES